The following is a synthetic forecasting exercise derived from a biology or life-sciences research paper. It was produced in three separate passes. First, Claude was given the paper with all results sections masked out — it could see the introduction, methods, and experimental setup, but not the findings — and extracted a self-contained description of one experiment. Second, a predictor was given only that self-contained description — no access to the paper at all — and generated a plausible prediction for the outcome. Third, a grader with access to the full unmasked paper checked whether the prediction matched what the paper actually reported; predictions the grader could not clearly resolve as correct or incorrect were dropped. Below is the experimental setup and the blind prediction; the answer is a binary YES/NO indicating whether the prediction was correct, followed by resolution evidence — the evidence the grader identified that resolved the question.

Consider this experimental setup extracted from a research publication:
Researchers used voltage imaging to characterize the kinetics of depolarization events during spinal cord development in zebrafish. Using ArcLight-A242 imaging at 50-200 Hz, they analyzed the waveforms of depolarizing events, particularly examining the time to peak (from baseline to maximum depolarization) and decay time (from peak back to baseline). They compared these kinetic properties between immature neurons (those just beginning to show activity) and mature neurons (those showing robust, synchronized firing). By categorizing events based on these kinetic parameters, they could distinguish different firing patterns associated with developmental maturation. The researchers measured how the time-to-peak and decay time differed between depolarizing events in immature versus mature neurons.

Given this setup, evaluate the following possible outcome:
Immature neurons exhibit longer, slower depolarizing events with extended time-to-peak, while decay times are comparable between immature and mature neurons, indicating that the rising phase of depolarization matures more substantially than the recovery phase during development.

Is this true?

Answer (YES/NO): NO